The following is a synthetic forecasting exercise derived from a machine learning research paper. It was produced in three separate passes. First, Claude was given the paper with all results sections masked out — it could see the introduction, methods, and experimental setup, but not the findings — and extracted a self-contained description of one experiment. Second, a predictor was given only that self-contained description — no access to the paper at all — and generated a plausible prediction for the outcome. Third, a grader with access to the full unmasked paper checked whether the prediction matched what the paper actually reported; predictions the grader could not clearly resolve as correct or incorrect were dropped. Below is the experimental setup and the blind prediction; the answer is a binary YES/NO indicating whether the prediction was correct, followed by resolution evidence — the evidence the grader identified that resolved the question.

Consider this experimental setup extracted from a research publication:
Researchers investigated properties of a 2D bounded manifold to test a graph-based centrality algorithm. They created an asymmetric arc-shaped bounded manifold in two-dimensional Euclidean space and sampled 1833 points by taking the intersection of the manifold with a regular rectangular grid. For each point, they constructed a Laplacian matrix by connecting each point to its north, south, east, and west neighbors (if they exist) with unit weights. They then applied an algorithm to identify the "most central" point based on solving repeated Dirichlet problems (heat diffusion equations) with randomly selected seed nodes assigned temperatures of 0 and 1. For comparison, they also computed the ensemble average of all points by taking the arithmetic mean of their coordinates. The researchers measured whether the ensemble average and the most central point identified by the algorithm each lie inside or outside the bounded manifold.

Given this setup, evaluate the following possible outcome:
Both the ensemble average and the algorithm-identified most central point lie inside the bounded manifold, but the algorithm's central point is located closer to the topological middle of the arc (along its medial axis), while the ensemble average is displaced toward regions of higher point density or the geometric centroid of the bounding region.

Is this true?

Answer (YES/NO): NO